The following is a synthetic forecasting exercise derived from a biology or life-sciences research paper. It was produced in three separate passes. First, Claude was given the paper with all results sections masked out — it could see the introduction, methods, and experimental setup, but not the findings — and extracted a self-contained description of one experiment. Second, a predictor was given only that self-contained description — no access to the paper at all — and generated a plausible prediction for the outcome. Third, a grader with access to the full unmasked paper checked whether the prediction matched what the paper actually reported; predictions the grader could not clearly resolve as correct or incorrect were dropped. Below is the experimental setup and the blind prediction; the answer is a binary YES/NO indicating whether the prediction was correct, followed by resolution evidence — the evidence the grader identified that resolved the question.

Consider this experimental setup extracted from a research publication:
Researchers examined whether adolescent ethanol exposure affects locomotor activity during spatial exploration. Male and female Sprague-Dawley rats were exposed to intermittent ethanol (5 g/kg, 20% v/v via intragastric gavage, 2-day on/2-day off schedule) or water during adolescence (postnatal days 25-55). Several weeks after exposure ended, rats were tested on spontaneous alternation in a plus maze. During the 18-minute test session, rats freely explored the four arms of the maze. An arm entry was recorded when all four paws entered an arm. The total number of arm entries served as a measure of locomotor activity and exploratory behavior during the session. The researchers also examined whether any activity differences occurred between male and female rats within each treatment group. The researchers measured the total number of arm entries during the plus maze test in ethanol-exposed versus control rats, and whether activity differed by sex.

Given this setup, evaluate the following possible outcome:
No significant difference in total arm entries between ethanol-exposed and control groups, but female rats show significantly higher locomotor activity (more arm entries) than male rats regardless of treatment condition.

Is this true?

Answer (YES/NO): NO